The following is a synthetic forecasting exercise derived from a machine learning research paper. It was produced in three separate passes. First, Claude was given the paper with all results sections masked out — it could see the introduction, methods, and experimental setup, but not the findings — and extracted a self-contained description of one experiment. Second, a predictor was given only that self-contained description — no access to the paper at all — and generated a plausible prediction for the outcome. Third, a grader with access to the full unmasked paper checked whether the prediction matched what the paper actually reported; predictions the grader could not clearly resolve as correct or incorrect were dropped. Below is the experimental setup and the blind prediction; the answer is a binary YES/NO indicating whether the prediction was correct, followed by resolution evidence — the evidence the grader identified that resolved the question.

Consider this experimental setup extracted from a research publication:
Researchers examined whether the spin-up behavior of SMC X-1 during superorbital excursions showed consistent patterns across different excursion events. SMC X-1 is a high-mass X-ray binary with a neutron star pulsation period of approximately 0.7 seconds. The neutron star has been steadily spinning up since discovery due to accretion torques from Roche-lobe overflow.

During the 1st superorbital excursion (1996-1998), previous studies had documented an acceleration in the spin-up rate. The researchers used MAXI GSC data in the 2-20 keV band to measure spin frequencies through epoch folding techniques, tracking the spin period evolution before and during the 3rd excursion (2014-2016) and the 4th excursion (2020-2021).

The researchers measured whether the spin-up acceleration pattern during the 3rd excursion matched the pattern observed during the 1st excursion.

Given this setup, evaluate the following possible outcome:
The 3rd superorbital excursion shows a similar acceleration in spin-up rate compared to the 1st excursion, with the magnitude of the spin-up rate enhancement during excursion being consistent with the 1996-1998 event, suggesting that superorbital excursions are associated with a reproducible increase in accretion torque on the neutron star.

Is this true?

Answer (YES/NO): NO